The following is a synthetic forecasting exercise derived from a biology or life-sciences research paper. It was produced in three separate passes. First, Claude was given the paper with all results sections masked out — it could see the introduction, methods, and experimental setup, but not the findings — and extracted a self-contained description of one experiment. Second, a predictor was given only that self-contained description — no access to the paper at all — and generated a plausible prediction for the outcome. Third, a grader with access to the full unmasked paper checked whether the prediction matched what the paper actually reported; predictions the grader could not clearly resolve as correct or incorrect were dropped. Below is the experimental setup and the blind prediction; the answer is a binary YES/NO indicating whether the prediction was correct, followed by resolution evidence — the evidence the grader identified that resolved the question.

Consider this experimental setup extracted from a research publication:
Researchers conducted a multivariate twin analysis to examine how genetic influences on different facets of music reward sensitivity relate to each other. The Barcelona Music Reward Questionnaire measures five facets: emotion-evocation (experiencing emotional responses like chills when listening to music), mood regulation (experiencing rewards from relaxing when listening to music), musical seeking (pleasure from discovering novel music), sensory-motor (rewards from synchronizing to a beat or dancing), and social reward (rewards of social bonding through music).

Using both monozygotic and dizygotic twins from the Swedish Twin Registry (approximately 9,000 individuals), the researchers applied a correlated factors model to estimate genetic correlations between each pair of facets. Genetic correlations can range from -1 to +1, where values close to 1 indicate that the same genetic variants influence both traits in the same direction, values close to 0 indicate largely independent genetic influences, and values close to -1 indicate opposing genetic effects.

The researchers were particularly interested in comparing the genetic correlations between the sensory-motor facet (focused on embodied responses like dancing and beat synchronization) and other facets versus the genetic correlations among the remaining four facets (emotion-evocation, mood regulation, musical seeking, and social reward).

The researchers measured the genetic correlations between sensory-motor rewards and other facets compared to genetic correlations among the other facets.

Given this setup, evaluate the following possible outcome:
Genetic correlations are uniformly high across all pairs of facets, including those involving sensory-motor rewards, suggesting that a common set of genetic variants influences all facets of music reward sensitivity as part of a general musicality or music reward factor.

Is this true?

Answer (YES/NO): NO